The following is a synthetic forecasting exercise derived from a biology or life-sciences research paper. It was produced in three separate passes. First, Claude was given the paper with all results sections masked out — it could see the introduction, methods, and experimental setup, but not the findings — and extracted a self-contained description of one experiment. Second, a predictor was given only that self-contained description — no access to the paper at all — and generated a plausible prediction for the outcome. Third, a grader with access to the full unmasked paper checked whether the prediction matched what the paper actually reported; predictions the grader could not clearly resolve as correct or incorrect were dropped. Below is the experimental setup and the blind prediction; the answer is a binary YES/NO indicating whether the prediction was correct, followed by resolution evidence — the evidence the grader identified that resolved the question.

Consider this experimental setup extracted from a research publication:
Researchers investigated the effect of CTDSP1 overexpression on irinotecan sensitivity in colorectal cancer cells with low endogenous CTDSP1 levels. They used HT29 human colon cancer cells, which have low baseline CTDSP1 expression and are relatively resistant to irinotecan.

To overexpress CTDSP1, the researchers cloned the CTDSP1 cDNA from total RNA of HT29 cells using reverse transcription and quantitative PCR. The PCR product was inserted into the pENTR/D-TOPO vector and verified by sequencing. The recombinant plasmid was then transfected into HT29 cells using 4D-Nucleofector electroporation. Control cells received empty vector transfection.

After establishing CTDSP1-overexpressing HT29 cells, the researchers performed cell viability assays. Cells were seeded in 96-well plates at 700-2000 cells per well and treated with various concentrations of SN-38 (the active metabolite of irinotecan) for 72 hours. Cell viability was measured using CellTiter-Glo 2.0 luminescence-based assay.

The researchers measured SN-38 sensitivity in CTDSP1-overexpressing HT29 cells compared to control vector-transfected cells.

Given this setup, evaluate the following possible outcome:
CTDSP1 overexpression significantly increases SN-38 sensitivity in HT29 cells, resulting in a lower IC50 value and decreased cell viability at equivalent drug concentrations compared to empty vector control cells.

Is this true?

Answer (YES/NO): YES